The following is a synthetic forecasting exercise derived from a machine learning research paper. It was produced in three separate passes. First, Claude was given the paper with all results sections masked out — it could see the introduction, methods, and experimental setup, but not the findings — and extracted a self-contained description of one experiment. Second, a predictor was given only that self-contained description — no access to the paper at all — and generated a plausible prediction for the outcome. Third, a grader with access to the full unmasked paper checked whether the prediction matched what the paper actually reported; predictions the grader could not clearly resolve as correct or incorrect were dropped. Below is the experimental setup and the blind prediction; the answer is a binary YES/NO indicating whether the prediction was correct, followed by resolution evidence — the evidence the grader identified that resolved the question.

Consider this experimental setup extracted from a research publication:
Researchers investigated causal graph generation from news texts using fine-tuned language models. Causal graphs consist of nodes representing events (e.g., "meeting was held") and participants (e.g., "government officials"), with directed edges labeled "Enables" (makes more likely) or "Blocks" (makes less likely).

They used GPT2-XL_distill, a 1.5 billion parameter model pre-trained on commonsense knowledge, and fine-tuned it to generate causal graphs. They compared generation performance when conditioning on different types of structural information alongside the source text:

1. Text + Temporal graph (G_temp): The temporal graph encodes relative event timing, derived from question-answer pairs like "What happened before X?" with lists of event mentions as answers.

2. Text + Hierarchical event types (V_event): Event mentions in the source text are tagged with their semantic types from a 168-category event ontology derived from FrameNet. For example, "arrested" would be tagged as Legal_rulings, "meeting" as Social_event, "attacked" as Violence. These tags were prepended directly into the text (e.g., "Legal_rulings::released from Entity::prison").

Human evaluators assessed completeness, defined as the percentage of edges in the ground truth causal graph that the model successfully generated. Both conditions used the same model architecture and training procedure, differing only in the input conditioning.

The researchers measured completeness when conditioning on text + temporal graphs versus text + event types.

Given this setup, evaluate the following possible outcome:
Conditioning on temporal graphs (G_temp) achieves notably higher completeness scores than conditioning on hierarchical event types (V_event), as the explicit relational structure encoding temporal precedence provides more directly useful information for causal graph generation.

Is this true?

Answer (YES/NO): NO